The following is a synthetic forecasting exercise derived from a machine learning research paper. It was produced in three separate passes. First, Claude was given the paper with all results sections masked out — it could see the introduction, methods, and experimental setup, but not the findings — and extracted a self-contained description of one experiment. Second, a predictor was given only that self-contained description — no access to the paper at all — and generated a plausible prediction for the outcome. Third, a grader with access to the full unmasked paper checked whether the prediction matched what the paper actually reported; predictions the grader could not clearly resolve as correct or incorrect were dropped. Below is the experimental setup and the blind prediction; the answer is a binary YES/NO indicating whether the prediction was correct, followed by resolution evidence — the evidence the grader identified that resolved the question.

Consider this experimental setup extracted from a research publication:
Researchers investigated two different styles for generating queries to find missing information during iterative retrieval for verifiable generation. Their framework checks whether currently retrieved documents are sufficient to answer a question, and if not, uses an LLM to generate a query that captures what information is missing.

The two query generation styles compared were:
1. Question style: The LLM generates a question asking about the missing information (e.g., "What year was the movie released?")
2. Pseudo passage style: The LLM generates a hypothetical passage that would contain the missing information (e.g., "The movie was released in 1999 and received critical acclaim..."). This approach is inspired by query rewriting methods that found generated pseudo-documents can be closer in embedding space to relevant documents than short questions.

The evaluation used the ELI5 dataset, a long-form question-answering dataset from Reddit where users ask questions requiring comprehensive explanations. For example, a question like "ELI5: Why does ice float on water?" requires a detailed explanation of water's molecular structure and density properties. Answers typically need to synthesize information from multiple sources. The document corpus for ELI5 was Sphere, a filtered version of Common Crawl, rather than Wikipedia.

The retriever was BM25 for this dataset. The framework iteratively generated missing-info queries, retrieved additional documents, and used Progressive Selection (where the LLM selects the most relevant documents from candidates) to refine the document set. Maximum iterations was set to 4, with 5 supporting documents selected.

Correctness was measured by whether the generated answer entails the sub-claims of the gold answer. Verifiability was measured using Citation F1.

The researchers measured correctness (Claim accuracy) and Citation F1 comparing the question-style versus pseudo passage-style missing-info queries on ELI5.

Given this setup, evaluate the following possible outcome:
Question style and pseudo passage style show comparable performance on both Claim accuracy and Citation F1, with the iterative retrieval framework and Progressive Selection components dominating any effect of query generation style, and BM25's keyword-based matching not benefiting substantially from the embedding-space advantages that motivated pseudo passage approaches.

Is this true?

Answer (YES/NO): YES